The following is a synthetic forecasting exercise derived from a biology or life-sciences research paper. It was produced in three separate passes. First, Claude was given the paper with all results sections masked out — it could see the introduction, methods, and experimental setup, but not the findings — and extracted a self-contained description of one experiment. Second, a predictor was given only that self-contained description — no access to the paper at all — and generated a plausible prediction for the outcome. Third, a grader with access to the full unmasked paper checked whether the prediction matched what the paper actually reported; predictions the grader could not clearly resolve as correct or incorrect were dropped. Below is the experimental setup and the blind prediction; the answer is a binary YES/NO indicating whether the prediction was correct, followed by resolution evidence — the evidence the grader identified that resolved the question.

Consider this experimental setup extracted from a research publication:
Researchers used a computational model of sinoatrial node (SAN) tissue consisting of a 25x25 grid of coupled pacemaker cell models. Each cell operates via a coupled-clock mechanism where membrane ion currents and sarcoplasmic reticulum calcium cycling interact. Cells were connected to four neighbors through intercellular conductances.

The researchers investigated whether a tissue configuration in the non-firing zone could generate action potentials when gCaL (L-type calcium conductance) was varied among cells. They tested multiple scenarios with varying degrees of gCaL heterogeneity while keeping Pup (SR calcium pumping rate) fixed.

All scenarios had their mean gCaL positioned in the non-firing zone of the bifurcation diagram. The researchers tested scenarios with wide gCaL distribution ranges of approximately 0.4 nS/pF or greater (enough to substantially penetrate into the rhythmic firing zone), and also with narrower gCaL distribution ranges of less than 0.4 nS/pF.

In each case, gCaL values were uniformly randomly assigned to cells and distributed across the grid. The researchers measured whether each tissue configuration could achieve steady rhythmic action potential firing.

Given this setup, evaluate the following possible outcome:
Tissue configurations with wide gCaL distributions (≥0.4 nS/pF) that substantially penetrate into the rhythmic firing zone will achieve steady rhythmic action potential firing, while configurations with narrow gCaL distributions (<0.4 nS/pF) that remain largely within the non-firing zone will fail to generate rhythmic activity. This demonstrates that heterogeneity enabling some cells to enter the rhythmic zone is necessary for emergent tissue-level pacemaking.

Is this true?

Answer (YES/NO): YES